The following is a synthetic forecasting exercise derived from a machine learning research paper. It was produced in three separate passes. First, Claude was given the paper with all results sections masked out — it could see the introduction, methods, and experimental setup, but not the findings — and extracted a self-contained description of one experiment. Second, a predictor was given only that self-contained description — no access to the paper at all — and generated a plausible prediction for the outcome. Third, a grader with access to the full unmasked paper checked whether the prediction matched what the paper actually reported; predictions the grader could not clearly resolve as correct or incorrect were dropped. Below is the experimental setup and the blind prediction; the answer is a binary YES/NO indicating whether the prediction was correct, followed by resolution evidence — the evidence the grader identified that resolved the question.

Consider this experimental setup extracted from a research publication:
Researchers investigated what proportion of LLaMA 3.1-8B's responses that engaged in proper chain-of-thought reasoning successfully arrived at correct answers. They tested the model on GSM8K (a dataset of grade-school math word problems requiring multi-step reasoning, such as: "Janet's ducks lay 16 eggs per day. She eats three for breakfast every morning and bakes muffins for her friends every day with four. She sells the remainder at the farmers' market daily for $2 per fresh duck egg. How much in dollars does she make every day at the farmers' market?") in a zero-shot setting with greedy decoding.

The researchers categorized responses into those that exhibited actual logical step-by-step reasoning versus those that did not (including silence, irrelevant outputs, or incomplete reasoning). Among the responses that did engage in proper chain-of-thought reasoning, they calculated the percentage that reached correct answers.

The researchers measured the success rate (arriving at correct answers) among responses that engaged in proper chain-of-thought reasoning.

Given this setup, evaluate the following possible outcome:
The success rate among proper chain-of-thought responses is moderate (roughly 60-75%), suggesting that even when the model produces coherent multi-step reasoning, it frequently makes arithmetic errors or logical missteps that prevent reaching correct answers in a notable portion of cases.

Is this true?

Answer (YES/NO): NO